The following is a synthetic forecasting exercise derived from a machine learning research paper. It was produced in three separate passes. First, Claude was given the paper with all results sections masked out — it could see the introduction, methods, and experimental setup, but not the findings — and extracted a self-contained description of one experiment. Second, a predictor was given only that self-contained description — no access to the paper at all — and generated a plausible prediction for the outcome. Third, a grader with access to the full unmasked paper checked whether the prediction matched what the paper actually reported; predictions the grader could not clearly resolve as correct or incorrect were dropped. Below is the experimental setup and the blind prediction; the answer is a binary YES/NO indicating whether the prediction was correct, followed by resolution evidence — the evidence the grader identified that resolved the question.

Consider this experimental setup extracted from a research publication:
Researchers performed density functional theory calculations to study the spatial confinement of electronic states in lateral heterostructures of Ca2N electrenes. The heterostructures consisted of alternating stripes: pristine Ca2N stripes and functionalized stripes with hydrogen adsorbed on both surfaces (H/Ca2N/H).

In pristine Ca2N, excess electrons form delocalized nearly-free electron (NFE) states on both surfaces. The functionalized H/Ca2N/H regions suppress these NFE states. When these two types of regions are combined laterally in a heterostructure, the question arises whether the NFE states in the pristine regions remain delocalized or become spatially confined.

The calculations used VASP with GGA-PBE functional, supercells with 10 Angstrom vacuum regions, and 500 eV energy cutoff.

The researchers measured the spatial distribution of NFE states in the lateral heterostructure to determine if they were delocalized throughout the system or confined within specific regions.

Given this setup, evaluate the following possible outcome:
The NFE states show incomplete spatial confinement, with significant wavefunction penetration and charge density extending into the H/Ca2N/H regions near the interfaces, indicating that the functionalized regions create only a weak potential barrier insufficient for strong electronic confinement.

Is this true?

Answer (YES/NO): NO